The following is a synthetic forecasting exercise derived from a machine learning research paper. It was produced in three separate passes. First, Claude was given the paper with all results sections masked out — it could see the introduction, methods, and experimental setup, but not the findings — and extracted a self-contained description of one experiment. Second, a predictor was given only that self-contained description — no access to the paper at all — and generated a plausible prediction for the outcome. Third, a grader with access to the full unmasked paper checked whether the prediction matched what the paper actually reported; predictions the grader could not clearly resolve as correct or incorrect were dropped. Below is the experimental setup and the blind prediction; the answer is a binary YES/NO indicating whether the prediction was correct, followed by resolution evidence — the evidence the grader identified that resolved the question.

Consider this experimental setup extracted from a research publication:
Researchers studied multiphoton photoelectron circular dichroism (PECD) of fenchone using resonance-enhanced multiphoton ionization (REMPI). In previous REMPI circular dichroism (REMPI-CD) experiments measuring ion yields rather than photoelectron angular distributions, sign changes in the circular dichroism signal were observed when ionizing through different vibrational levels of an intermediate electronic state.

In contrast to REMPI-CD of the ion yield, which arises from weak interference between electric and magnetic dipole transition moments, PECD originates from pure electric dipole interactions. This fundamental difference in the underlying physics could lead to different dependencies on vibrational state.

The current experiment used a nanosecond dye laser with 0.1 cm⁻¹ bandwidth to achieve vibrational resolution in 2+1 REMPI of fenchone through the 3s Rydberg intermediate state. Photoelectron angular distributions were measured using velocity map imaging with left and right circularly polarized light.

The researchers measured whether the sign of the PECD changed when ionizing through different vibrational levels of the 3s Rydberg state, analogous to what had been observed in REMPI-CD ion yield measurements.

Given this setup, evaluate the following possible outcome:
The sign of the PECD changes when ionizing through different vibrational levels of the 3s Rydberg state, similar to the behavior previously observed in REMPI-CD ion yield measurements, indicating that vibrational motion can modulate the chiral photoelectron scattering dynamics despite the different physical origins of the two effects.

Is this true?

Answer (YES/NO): NO